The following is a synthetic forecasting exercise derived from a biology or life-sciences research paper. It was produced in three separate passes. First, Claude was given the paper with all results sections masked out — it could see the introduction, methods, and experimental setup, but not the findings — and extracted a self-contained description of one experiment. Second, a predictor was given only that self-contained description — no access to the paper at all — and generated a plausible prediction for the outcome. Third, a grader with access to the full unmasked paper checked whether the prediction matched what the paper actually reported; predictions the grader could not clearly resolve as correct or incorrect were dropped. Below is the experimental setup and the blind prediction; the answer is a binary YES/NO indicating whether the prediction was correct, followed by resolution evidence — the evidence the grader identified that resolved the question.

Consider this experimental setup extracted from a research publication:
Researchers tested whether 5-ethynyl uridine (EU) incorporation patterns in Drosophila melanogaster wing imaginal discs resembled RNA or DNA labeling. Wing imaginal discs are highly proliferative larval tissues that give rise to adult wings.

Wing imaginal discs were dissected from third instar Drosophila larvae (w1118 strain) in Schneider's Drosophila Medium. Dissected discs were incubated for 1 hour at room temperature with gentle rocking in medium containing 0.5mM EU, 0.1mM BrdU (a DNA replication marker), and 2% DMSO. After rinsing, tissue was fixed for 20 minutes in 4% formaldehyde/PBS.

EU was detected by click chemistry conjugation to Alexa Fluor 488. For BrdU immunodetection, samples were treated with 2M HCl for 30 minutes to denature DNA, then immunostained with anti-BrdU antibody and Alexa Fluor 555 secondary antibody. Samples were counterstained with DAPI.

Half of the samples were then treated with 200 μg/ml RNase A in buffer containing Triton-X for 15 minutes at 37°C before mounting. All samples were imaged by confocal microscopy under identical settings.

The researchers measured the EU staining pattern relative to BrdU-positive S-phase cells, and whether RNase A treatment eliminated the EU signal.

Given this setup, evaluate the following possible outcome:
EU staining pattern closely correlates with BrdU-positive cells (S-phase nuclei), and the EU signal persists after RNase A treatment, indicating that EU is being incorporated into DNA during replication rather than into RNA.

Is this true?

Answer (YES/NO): NO